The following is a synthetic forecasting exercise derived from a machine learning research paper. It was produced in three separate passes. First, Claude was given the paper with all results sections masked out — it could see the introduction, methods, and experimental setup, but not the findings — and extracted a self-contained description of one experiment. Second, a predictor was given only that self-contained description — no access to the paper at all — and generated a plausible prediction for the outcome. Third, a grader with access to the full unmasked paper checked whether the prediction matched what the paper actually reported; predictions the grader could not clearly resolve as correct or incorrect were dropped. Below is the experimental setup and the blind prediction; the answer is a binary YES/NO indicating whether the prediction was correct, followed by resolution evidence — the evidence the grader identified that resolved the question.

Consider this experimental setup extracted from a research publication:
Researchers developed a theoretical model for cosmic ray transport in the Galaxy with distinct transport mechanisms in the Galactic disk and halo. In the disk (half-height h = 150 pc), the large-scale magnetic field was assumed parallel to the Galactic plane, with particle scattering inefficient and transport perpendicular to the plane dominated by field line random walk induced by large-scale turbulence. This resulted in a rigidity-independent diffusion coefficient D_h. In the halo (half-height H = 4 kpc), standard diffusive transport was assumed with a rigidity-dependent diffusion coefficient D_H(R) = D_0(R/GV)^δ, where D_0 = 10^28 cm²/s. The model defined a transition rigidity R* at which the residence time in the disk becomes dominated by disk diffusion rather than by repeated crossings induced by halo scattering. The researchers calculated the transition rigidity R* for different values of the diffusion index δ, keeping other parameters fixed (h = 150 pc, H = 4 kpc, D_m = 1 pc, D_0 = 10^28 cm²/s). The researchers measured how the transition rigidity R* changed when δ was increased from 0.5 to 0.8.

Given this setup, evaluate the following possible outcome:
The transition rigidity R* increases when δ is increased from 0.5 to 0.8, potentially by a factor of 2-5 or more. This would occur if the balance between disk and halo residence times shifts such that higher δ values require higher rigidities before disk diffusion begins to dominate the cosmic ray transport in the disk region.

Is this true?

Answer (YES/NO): NO